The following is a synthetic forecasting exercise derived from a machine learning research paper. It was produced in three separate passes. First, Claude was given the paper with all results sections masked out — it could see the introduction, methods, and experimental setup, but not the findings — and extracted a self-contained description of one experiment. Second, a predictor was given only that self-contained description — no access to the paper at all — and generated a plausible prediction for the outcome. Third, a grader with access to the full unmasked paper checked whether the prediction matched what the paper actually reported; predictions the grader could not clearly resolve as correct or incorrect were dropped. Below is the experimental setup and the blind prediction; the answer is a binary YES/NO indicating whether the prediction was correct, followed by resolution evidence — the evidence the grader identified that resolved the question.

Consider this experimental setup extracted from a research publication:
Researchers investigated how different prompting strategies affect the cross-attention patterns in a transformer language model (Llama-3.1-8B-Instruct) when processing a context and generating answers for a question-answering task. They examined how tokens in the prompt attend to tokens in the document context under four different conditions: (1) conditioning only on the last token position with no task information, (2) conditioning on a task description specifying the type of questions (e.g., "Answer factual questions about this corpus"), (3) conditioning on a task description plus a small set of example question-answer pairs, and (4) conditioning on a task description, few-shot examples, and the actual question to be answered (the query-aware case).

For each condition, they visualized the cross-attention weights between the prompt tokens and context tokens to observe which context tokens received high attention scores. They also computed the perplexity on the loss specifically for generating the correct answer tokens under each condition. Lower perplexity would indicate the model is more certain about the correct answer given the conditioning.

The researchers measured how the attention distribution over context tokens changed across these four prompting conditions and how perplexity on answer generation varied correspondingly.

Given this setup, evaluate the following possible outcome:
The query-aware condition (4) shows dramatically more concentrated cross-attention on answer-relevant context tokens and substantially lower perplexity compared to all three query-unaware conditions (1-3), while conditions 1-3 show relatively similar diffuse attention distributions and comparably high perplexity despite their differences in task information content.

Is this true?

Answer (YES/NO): NO